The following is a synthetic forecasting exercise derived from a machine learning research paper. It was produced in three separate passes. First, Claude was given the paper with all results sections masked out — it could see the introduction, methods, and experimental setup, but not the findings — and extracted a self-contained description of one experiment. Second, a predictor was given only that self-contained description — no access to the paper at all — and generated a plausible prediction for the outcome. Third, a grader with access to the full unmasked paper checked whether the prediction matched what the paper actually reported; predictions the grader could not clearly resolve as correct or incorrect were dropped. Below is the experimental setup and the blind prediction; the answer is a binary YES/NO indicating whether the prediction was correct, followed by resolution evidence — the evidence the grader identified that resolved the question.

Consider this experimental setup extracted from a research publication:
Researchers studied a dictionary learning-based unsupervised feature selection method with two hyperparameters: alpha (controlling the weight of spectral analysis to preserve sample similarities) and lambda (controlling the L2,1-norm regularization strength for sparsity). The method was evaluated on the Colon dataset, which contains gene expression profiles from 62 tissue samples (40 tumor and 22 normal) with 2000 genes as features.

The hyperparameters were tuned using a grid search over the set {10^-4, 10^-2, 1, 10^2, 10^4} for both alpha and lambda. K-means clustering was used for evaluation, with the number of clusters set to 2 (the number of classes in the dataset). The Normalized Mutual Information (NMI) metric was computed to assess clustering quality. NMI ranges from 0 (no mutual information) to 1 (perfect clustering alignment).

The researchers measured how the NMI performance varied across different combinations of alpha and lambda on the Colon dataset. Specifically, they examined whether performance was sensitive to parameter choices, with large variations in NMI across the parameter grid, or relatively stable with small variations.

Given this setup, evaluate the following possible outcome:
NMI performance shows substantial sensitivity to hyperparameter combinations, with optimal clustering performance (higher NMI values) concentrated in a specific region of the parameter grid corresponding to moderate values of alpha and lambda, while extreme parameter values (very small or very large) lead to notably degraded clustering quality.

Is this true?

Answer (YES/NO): NO